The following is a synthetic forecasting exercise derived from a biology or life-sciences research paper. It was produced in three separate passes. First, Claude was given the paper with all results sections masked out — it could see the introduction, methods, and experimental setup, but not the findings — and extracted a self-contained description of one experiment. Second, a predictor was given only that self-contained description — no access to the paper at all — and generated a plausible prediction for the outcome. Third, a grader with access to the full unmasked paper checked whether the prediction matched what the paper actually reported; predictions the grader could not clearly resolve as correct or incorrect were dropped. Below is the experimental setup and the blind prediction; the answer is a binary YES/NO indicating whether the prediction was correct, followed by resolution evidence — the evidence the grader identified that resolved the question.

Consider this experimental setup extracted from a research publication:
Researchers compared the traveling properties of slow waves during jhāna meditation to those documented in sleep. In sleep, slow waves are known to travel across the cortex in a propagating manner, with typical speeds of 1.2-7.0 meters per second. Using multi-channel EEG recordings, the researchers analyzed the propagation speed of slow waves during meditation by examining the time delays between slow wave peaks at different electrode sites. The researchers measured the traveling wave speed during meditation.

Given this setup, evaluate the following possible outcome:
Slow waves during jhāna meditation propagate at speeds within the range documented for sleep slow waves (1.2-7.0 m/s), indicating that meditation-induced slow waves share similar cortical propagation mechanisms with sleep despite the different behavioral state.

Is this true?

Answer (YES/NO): NO